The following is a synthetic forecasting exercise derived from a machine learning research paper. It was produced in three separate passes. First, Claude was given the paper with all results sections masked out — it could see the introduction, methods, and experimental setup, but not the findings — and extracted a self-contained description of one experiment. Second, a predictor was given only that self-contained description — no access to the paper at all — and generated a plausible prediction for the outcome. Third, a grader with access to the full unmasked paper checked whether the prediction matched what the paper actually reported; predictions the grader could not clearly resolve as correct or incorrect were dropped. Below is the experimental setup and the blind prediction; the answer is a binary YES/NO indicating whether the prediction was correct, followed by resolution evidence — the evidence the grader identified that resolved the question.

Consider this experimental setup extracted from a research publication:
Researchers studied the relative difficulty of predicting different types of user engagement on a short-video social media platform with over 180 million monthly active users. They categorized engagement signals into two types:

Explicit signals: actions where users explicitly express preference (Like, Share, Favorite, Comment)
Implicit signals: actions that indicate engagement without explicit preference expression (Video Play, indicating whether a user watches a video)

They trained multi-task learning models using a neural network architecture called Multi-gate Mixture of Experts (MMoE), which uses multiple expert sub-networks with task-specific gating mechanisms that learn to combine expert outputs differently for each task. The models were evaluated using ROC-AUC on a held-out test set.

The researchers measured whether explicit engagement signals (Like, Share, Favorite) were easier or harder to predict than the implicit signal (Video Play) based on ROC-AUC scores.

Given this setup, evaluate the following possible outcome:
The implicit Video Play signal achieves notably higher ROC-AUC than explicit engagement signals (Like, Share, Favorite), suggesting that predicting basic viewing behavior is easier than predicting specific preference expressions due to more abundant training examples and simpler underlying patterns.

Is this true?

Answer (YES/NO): NO